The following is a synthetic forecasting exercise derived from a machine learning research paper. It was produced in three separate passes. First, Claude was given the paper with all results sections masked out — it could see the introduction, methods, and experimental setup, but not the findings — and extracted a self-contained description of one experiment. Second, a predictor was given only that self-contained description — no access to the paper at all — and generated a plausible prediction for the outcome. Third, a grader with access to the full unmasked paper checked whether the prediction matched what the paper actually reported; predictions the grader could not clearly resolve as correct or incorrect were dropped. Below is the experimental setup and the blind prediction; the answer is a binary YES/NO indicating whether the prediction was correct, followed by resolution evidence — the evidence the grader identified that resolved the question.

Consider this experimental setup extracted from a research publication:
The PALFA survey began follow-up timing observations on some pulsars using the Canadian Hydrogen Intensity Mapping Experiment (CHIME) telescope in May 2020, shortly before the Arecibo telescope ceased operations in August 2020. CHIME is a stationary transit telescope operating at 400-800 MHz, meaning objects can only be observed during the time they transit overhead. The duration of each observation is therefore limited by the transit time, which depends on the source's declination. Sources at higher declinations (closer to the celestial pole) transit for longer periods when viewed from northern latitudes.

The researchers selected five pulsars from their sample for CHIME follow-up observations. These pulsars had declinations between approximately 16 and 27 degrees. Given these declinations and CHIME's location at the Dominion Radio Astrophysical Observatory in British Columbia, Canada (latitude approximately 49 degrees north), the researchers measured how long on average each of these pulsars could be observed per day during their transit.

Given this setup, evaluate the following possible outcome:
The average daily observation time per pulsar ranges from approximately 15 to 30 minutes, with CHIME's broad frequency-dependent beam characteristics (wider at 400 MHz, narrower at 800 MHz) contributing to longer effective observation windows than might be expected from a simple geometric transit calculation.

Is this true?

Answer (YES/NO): YES